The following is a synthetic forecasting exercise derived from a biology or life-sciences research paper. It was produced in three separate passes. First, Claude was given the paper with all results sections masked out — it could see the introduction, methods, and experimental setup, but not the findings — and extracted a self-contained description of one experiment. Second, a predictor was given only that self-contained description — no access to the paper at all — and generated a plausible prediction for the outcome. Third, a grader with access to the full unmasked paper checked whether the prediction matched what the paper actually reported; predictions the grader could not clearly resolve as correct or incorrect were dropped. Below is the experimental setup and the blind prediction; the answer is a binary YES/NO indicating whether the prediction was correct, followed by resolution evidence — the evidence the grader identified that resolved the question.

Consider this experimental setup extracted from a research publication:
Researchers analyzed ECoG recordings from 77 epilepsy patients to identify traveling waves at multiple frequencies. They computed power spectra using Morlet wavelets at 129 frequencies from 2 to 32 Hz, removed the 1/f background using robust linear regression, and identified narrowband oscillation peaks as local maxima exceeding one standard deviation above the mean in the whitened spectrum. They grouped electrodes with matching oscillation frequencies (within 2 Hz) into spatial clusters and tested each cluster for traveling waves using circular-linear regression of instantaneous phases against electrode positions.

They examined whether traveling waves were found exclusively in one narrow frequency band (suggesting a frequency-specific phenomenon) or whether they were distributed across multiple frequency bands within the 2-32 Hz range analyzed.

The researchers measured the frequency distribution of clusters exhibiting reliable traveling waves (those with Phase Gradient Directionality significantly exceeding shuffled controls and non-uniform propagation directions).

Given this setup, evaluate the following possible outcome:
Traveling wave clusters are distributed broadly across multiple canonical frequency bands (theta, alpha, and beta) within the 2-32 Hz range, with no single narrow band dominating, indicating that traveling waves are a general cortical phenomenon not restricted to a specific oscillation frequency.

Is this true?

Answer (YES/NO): NO